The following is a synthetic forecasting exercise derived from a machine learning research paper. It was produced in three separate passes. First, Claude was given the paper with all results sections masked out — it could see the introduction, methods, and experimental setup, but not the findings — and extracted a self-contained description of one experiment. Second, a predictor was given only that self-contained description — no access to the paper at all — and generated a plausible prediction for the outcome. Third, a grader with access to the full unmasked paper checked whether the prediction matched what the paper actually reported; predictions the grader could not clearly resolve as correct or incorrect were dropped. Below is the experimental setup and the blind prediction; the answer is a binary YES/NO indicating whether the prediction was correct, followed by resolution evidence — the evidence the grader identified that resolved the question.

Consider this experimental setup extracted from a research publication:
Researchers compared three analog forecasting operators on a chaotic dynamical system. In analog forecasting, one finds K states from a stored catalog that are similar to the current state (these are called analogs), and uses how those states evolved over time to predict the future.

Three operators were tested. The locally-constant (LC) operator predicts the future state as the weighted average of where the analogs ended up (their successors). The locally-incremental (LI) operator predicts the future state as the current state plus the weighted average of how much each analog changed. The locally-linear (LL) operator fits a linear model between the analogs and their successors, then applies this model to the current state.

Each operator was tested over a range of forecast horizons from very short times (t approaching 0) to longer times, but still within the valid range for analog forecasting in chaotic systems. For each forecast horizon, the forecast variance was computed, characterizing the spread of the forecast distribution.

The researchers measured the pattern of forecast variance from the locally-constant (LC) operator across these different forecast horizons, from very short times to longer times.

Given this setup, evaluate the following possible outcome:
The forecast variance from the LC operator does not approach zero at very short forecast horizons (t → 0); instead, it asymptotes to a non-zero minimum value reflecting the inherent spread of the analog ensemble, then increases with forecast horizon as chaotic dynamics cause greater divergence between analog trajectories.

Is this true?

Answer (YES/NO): NO